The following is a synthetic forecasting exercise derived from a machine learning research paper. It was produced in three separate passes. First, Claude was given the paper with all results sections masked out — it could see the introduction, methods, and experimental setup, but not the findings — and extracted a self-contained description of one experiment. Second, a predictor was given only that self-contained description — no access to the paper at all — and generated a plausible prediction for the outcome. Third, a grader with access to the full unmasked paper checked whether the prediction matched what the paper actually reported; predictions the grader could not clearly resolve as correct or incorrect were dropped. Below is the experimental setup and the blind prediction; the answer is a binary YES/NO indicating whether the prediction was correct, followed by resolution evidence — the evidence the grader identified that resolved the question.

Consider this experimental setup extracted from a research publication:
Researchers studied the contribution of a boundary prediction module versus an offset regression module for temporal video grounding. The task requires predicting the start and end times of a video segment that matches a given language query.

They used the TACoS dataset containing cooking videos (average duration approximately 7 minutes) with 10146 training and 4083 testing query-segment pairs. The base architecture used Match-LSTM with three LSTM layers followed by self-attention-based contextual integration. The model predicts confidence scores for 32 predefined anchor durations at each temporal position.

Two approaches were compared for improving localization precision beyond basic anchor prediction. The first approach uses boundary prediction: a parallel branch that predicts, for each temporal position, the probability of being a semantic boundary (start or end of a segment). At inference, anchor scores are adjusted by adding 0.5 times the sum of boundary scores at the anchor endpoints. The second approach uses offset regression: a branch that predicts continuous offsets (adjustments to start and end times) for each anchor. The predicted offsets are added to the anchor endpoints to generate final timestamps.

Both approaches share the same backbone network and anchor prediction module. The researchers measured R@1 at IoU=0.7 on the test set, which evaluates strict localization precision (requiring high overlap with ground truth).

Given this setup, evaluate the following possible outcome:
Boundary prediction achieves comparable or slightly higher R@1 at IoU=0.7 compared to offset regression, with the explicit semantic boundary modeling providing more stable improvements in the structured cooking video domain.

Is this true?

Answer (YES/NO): YES